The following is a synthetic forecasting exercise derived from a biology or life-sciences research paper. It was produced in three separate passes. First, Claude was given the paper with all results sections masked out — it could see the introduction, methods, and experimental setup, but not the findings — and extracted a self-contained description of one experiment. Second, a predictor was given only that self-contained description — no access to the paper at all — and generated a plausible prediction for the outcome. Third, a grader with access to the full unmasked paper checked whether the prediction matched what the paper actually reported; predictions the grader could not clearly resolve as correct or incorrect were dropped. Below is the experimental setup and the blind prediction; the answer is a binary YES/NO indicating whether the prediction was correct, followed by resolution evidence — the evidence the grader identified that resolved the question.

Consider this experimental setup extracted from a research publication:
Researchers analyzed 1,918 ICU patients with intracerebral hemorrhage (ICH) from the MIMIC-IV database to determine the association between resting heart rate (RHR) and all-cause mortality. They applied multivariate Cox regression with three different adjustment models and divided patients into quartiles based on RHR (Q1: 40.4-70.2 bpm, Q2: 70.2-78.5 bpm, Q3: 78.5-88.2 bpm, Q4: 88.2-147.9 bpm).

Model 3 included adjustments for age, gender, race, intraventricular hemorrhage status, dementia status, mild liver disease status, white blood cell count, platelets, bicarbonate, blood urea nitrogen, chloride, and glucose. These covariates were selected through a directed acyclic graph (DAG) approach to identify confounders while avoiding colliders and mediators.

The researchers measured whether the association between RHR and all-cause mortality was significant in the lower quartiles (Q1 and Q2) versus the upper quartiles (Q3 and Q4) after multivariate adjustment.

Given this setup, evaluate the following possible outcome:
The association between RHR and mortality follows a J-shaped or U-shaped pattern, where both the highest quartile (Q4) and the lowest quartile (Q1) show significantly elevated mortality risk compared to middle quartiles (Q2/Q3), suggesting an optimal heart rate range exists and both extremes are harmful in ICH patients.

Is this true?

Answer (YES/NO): NO